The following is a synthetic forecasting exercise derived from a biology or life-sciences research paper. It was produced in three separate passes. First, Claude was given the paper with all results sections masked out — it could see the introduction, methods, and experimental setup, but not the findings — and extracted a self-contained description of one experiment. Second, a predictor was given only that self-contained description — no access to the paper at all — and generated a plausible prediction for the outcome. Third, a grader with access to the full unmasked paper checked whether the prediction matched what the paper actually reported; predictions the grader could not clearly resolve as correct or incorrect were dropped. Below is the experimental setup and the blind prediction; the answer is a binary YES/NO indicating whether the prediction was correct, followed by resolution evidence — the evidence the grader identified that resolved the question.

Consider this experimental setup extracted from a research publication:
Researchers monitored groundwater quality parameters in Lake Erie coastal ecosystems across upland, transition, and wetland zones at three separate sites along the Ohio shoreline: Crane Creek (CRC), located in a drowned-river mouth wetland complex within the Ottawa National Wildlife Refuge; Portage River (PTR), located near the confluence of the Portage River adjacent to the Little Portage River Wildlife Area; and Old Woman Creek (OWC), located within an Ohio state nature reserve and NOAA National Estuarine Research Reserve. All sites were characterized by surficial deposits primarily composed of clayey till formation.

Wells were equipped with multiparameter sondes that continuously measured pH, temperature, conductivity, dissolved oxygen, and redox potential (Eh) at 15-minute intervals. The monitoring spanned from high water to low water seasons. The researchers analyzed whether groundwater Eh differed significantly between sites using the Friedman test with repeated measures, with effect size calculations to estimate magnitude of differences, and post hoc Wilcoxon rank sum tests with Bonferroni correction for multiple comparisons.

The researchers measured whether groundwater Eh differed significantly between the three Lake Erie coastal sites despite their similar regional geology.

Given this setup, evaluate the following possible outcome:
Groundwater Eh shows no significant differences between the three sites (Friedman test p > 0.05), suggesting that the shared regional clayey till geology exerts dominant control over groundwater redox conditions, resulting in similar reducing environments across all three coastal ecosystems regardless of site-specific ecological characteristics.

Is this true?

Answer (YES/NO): NO